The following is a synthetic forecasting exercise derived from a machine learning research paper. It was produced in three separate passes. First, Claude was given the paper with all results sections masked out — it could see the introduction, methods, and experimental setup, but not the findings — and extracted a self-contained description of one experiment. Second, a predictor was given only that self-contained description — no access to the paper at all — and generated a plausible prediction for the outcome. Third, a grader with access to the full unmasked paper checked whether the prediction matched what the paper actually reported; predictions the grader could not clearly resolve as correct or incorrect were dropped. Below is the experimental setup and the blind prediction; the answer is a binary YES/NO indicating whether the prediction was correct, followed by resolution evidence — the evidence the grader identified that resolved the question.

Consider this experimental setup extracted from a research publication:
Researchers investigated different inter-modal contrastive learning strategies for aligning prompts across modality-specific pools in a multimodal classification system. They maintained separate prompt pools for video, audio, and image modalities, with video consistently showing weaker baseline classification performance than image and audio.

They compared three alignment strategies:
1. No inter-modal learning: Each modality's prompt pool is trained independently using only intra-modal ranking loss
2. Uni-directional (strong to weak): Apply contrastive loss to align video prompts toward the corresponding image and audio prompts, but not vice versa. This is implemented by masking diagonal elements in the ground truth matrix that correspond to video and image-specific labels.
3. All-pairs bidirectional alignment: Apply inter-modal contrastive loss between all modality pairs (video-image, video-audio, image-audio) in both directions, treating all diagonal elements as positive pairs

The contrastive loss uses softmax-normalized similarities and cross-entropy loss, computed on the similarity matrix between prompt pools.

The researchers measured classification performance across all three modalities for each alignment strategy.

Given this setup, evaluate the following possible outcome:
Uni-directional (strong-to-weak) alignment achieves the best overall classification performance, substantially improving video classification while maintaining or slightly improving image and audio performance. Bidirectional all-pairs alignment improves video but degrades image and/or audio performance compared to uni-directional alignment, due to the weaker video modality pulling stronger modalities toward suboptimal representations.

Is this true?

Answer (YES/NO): YES